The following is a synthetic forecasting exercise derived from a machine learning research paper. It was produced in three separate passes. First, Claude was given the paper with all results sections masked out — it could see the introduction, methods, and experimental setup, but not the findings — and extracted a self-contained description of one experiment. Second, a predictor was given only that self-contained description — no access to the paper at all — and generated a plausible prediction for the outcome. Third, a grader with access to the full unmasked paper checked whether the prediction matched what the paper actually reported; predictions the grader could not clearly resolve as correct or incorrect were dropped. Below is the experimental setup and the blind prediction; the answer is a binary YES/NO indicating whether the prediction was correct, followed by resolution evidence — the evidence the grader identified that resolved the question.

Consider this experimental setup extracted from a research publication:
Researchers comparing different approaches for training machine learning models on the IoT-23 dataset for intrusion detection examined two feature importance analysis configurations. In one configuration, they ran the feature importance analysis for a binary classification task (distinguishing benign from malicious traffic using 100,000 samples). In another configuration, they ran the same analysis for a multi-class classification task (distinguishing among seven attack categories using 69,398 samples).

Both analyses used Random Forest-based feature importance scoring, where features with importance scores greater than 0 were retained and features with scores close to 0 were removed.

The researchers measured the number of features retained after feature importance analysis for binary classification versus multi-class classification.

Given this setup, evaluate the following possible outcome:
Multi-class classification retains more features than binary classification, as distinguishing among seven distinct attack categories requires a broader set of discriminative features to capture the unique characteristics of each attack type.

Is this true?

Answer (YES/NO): YES